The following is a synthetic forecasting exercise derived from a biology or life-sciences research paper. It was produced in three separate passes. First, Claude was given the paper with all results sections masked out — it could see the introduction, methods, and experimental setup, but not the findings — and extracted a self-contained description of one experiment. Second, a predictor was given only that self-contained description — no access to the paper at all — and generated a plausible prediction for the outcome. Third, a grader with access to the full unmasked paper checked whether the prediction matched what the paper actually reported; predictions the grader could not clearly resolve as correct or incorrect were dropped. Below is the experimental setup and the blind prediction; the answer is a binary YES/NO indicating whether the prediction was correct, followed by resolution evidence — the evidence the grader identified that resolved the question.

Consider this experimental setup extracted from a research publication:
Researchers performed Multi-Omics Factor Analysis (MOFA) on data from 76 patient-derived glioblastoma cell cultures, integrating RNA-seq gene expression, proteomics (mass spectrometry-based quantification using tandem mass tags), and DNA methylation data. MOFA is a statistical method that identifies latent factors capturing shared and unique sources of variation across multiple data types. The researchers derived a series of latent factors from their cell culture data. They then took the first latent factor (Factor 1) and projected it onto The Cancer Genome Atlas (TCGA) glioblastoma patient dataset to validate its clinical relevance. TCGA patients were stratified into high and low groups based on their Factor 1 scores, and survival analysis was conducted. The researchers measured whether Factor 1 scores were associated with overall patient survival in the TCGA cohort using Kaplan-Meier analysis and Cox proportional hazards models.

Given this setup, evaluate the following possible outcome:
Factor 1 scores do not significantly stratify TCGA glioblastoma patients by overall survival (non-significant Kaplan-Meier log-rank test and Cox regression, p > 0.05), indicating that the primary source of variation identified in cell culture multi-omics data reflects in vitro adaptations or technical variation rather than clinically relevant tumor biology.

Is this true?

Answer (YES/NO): NO